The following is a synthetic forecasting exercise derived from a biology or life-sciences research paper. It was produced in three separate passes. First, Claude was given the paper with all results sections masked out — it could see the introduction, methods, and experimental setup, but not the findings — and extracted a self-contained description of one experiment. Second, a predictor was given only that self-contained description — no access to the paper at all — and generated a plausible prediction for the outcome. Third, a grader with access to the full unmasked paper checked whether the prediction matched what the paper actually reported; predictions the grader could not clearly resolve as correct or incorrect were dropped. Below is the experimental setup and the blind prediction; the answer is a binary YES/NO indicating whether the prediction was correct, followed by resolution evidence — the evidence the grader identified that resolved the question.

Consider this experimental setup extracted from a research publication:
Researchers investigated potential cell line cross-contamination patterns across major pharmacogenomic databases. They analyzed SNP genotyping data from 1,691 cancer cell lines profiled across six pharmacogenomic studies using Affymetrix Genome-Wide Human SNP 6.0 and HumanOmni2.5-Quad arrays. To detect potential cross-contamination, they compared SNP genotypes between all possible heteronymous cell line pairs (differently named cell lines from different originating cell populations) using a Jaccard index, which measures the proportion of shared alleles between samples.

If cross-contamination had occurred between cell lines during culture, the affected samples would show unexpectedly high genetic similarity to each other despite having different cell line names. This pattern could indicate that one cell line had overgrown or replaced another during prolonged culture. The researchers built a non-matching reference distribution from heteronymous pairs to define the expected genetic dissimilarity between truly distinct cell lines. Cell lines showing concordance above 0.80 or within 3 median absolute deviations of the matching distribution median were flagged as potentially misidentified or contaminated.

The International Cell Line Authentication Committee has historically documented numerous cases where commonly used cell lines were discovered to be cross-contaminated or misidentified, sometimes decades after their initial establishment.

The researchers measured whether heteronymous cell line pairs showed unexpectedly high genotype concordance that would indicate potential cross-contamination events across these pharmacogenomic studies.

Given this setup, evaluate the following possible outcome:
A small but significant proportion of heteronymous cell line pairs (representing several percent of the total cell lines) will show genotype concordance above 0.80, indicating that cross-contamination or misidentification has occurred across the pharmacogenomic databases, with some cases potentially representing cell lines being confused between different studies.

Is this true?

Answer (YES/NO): YES